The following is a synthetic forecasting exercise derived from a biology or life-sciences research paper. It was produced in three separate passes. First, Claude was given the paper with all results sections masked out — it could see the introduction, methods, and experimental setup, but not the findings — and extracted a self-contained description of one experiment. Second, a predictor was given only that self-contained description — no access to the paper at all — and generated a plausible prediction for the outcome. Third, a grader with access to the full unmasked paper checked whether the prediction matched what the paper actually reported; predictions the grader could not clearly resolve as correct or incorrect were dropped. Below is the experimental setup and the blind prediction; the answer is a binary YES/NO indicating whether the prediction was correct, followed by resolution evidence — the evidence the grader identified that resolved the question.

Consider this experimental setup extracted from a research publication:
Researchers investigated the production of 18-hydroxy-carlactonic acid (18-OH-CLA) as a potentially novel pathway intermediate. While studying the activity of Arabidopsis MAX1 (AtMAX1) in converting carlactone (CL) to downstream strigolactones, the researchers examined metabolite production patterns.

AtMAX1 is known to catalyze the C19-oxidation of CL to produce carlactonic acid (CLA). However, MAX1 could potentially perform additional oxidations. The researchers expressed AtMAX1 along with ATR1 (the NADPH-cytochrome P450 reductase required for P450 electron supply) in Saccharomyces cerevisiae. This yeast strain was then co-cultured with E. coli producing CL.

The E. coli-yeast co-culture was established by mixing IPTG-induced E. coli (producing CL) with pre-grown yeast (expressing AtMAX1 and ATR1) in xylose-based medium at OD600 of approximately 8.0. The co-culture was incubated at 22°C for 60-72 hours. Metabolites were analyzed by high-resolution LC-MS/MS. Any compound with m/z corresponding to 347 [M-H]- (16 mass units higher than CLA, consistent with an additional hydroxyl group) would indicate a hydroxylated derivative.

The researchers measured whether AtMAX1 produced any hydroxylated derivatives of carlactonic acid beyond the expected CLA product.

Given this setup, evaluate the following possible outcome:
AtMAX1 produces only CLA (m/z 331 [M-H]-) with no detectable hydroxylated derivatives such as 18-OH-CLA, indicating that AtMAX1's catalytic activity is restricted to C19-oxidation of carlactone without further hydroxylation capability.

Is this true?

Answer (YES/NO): YES